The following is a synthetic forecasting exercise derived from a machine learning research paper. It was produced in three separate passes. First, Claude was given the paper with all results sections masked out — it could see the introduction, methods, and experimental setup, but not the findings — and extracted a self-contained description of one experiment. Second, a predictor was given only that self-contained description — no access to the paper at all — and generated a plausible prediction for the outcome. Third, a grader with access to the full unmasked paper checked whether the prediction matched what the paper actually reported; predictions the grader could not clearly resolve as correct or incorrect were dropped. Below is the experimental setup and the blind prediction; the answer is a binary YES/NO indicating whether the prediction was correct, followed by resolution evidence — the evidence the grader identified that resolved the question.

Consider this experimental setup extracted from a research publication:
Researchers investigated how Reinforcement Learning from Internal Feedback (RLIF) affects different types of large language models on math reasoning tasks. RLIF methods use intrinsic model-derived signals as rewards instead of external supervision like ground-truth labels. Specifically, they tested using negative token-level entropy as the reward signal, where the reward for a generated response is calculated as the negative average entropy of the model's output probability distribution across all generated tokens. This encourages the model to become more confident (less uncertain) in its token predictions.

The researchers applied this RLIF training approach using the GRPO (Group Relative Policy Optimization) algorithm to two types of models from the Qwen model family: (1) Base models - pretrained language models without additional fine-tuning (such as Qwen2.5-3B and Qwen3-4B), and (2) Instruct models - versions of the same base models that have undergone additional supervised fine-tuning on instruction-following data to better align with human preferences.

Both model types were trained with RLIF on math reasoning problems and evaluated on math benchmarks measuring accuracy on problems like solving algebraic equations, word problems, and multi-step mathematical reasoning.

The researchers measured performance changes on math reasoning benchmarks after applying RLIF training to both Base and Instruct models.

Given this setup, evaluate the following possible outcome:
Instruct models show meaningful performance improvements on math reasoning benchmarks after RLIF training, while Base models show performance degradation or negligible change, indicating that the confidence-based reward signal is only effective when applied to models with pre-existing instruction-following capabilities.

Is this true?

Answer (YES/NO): NO